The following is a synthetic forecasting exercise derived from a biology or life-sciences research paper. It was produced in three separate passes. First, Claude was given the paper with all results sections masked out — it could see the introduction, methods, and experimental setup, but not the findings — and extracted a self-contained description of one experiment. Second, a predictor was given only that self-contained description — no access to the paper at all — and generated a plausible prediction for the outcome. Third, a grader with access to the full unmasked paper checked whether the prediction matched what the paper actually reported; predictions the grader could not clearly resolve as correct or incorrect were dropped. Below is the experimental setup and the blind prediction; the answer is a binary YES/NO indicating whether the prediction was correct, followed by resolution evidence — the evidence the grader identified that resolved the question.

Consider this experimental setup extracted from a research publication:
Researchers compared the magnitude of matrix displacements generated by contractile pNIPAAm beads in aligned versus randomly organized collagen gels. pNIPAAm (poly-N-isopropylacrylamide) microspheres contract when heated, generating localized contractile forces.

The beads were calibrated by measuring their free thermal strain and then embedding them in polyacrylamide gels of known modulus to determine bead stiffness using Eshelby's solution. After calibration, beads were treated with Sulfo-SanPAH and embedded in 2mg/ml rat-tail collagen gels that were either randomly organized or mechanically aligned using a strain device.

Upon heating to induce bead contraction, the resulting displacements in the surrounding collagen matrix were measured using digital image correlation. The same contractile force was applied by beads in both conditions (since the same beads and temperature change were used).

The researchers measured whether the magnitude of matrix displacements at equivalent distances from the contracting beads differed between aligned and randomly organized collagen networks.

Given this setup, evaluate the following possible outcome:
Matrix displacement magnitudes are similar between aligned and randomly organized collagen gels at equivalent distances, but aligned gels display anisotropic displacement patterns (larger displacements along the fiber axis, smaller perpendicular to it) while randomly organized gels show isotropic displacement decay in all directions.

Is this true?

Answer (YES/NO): NO